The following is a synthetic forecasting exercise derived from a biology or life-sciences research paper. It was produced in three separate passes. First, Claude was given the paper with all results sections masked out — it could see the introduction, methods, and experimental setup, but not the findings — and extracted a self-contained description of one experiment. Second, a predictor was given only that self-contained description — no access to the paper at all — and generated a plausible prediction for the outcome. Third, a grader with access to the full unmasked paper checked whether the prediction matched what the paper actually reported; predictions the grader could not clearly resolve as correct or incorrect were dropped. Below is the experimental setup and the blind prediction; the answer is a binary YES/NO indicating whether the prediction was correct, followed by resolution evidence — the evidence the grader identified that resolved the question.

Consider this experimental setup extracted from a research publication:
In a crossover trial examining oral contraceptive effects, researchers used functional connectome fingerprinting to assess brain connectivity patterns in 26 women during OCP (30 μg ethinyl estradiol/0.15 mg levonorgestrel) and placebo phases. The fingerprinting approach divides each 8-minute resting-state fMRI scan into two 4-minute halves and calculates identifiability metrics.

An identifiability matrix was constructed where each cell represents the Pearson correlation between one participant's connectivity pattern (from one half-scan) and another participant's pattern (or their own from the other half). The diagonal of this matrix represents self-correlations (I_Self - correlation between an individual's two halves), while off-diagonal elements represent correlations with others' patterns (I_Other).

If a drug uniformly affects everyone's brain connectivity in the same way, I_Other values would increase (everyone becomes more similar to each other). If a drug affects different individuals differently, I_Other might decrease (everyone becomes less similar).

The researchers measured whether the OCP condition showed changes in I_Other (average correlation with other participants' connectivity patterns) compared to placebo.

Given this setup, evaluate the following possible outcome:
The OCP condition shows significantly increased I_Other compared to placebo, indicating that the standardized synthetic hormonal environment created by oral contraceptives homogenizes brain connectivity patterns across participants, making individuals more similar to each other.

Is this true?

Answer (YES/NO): YES